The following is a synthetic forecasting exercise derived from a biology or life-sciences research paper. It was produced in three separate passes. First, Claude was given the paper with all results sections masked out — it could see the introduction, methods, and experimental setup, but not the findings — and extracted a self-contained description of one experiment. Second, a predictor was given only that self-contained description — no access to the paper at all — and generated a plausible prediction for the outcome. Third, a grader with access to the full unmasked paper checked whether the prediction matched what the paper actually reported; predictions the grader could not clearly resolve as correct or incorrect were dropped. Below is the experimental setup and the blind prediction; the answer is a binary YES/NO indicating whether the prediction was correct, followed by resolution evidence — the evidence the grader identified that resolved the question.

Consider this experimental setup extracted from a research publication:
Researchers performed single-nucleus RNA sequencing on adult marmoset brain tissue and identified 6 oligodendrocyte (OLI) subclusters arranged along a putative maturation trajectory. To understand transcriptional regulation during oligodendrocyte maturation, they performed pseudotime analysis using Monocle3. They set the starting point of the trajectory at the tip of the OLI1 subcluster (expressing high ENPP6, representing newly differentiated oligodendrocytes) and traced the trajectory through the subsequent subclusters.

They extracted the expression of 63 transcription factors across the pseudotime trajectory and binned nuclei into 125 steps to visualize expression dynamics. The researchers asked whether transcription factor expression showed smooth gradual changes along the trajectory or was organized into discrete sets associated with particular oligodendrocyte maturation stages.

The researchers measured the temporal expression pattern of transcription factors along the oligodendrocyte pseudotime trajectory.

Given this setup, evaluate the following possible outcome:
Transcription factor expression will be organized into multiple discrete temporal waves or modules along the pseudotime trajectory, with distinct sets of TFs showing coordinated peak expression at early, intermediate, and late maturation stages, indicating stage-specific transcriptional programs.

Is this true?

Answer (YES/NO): YES